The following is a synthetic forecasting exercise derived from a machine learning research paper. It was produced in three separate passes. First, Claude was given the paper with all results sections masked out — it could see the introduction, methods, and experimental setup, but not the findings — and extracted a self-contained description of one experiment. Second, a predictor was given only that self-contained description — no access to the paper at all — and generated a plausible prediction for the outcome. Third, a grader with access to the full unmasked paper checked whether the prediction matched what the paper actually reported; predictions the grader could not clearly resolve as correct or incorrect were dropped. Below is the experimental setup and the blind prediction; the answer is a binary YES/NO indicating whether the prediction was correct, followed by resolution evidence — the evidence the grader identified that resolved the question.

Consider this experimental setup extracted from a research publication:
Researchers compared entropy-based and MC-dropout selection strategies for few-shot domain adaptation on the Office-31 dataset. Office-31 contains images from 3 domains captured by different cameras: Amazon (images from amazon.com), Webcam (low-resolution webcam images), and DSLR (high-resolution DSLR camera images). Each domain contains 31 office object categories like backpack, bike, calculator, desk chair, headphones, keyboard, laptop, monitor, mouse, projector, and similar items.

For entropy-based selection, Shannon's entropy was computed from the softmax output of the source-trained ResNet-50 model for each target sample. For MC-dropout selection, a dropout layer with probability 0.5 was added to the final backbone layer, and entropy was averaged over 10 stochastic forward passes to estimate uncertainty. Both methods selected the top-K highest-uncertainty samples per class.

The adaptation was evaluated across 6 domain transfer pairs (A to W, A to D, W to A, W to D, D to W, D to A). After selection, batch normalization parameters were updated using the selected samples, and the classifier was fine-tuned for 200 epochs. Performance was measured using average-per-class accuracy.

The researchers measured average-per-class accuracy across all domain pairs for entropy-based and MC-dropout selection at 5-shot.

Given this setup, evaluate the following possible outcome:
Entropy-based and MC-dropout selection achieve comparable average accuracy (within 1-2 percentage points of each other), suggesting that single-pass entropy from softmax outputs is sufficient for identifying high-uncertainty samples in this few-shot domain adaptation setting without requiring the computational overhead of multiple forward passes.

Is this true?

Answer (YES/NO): YES